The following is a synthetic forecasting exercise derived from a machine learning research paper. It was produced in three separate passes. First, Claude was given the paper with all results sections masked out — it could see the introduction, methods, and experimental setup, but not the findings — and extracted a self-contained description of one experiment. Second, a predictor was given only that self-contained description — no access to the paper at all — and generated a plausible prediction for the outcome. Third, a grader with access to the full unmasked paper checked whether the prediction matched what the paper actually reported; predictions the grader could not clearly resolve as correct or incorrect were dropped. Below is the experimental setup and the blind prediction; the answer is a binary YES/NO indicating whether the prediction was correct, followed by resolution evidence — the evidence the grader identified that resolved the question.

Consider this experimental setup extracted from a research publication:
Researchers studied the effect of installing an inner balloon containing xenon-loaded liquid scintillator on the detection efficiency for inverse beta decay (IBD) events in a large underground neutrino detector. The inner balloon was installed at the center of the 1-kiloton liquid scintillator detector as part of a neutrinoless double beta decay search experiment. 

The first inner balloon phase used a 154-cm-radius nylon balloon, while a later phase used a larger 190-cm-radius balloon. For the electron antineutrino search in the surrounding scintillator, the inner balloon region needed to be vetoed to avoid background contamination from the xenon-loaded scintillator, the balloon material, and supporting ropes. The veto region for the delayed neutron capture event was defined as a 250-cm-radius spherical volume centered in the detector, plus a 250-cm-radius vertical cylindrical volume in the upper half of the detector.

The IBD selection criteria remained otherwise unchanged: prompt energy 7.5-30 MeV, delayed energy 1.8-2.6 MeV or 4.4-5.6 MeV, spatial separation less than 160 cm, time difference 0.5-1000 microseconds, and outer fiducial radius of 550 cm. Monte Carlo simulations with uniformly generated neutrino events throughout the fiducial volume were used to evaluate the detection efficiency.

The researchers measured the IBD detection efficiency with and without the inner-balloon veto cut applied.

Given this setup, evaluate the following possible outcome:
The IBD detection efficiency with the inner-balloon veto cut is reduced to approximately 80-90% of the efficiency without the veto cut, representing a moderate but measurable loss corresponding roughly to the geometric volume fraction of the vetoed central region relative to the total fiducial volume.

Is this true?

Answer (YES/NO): NO